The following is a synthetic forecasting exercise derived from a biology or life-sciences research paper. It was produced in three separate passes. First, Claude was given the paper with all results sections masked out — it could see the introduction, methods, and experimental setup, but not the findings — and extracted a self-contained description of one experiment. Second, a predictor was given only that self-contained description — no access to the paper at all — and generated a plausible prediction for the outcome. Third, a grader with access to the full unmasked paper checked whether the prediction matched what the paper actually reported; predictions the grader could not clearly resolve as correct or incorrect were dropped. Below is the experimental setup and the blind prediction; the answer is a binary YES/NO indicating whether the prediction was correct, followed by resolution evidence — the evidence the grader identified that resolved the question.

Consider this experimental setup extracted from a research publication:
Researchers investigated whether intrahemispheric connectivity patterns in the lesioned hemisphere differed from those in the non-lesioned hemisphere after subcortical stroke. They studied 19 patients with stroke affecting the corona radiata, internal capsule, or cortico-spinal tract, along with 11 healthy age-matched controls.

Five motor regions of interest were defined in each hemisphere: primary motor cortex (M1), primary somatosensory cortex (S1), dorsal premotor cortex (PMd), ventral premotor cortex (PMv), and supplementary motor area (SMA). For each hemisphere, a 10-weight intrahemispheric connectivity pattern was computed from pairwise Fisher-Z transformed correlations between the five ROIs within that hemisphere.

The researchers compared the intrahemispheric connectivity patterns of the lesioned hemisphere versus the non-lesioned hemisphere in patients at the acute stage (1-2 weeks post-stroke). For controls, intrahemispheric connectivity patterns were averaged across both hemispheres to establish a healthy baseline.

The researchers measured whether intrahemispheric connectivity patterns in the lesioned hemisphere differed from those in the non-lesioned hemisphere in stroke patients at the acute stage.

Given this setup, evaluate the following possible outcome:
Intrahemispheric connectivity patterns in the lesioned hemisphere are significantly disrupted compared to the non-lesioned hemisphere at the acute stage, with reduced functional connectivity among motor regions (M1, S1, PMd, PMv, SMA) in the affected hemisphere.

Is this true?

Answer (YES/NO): NO